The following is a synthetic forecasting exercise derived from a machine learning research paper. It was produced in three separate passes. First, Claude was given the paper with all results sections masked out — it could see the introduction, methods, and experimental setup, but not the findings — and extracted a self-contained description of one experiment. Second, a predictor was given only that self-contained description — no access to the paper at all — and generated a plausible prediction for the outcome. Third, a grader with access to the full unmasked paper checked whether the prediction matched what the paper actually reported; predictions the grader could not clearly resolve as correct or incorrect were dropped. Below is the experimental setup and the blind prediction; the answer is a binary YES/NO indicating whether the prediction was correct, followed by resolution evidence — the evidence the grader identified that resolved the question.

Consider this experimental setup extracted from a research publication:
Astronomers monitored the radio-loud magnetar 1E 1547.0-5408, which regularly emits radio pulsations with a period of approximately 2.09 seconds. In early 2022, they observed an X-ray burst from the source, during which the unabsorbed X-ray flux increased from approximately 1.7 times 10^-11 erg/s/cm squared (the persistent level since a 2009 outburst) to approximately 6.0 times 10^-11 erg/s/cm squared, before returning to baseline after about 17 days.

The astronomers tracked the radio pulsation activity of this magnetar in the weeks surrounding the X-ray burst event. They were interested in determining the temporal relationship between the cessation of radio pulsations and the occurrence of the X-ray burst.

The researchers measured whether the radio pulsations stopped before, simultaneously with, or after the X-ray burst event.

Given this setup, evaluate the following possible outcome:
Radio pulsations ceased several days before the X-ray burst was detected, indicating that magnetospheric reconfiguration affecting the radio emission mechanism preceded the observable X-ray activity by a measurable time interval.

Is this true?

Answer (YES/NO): NO